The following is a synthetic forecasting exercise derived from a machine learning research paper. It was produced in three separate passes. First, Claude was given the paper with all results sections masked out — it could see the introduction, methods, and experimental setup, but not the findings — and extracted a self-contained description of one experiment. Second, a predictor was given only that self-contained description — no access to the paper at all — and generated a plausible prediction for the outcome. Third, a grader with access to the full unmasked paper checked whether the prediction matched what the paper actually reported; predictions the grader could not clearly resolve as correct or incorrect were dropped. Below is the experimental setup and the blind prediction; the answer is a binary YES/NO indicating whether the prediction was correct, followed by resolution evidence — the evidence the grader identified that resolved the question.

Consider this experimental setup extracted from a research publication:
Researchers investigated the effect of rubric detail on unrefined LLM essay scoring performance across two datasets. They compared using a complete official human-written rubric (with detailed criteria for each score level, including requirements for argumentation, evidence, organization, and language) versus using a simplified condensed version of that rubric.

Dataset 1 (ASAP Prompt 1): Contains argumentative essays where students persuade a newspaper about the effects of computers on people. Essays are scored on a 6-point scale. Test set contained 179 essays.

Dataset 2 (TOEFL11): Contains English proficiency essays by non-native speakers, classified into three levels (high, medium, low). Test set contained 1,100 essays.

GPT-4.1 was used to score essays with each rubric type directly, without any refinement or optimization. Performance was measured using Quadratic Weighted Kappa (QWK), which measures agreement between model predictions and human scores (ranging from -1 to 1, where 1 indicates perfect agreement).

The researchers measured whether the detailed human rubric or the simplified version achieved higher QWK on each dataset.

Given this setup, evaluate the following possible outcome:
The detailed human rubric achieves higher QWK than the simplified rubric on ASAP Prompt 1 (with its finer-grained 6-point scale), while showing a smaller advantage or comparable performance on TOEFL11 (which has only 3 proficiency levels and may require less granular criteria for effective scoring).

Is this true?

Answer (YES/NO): NO